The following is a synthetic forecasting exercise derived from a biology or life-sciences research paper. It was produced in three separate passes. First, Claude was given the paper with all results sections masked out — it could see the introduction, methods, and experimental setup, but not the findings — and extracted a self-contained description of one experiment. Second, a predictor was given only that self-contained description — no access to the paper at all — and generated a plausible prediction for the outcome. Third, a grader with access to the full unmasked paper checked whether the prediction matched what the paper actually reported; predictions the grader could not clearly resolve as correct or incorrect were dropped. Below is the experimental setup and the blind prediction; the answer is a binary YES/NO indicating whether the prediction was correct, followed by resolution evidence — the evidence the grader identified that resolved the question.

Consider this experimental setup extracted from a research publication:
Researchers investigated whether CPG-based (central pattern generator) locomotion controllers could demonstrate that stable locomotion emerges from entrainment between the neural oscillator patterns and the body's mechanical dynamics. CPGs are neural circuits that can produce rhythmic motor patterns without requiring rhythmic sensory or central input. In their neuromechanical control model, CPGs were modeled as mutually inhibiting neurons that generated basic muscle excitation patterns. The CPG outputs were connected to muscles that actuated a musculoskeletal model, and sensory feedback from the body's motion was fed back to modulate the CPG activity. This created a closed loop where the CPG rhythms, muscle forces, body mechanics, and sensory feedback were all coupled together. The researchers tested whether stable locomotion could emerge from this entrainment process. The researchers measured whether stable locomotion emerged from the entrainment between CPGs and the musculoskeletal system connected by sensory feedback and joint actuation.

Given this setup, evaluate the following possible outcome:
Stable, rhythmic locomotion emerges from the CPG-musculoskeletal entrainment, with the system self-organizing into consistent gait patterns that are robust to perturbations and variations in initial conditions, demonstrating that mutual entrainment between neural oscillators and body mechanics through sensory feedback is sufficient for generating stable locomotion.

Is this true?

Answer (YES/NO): NO